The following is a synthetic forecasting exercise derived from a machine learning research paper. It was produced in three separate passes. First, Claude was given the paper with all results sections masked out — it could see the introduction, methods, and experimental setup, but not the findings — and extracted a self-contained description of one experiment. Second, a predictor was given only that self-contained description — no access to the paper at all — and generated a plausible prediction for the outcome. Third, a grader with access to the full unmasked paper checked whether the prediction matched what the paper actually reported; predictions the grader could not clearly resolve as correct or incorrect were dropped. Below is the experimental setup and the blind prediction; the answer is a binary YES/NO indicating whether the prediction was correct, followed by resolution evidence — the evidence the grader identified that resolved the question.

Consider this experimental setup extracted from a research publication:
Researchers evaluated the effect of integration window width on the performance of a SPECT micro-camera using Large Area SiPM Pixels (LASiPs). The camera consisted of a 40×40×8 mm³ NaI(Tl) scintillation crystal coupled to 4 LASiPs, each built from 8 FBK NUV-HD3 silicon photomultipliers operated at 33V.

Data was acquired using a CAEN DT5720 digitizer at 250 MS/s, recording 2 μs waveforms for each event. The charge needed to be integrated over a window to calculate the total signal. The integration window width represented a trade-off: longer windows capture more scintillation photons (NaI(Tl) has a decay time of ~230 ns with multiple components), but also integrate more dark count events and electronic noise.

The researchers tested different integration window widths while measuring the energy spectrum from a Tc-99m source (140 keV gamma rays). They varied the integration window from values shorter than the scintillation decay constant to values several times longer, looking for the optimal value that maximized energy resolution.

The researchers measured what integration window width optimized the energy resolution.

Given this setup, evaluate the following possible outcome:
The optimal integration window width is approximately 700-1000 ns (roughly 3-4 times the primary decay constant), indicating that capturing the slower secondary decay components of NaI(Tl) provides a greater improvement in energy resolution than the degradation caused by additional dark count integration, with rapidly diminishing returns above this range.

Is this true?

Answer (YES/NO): NO